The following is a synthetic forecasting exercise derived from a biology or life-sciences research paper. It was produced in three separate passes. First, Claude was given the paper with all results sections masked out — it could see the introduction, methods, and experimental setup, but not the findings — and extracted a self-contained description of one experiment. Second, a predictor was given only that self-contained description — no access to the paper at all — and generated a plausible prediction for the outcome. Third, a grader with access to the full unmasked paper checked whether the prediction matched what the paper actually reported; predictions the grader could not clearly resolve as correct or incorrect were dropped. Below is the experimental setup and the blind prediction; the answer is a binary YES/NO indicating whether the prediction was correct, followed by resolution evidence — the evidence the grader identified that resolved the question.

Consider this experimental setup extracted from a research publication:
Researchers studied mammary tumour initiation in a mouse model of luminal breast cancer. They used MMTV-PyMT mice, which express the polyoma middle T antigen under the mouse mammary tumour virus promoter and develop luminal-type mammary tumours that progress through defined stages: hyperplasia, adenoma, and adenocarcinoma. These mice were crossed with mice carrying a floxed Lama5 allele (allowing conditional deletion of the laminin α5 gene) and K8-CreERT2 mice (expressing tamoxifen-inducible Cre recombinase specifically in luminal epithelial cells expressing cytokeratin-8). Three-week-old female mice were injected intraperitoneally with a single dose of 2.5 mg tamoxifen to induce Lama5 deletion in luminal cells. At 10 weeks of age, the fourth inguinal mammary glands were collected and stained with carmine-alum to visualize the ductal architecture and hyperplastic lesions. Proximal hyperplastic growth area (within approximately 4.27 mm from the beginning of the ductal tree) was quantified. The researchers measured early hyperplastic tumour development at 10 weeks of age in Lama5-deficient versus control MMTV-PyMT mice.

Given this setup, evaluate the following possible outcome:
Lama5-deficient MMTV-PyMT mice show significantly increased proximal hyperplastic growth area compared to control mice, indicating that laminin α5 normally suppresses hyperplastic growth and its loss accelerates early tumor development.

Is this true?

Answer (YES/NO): NO